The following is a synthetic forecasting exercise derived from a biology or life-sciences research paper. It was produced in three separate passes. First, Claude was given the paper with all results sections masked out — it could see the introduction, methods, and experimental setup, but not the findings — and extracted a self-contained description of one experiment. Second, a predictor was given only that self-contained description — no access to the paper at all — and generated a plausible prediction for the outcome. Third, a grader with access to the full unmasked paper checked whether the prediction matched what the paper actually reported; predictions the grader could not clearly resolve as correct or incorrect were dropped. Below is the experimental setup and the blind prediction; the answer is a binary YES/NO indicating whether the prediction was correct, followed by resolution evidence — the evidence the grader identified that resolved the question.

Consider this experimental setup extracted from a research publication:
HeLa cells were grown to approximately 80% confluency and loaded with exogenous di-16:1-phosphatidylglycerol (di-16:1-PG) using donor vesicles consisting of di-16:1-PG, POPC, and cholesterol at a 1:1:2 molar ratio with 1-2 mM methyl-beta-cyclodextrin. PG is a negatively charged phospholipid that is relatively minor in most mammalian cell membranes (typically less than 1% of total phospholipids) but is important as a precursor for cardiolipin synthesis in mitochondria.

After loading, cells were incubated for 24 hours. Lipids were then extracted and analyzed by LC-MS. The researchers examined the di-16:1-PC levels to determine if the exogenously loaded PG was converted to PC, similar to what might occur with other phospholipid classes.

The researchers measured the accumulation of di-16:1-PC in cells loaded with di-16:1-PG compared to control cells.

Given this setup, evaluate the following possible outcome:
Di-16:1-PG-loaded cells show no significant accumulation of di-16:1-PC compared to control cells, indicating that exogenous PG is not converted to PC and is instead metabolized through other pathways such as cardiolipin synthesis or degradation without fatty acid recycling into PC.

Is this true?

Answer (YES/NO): NO